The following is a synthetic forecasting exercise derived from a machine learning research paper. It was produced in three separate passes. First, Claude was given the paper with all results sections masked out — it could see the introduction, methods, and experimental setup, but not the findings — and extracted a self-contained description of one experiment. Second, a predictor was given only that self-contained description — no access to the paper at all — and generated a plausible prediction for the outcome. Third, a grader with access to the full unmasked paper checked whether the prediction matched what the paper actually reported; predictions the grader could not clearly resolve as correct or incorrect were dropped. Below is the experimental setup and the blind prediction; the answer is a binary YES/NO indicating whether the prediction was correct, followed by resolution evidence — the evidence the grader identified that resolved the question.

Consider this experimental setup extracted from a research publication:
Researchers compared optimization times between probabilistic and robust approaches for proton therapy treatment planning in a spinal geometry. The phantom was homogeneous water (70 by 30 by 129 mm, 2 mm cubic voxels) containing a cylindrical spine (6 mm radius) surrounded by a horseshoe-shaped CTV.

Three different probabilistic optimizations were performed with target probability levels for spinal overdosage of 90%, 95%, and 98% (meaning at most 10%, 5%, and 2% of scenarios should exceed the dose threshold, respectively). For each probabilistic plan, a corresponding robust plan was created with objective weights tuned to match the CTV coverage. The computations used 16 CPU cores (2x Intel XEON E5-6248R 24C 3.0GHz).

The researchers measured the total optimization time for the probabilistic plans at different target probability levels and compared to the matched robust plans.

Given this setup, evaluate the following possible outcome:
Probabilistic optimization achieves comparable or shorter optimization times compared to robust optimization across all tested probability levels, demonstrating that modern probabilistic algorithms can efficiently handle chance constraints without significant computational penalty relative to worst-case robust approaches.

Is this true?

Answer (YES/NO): NO